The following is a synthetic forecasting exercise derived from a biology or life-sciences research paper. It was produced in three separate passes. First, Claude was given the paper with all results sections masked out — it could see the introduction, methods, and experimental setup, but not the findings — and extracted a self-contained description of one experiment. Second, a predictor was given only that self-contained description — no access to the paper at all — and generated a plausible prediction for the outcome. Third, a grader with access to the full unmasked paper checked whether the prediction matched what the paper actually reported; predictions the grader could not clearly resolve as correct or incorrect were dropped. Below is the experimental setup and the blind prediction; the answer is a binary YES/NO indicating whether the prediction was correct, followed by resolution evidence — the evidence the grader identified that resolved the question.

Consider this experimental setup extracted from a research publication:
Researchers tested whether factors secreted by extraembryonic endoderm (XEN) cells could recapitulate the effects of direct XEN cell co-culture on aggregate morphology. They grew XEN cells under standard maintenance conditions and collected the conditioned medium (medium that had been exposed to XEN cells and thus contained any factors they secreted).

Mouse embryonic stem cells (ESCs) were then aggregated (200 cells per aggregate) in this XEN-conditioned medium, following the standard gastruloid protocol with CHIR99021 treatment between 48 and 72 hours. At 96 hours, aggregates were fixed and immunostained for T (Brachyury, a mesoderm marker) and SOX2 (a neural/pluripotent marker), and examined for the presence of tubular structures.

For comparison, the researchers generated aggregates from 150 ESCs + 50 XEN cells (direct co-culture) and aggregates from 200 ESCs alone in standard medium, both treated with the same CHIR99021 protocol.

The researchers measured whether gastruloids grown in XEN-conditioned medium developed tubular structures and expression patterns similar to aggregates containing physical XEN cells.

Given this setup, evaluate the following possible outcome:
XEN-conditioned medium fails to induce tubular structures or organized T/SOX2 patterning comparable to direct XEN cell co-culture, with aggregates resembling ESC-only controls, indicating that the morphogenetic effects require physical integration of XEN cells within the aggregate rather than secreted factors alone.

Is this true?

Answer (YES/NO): NO